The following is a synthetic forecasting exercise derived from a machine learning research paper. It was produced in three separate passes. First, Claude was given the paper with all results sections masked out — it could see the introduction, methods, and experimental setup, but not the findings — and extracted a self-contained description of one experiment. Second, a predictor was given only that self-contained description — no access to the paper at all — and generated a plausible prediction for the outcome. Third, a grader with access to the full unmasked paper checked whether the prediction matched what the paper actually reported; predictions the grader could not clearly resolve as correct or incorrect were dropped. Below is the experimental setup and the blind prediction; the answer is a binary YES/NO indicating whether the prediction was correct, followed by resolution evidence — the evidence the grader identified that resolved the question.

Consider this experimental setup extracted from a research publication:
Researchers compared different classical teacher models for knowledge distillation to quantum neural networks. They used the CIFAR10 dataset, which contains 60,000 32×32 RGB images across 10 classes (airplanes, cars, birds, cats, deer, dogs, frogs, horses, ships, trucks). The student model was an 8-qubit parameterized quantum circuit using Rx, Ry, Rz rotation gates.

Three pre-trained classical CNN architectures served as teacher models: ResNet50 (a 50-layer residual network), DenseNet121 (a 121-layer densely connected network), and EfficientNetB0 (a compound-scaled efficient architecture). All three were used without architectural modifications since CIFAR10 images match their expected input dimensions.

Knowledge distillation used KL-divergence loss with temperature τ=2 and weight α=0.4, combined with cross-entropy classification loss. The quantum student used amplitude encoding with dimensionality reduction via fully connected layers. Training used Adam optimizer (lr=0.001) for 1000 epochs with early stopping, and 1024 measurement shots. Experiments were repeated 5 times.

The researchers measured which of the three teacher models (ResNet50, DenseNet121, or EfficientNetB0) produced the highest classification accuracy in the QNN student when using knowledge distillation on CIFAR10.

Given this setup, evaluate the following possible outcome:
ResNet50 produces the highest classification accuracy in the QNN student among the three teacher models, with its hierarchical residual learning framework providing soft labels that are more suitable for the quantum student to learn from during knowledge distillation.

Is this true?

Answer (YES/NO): NO